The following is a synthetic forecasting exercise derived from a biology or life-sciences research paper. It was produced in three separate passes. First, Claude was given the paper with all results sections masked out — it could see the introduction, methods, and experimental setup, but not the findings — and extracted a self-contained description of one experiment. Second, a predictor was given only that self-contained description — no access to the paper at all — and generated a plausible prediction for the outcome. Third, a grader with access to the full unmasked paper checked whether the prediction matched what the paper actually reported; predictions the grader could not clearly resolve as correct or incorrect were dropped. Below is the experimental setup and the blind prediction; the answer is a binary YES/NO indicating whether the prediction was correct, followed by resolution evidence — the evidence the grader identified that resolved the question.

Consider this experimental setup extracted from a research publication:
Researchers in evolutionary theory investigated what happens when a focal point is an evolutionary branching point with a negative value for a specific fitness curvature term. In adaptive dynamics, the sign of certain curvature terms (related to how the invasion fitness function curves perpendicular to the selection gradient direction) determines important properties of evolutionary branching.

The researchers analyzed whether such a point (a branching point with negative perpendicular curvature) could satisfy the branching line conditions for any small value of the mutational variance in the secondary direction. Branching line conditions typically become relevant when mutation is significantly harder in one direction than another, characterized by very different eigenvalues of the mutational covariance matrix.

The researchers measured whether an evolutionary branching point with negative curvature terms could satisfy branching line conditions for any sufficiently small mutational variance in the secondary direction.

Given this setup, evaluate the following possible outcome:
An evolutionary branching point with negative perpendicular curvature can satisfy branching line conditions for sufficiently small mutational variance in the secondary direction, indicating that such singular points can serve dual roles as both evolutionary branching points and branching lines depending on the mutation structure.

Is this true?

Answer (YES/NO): NO